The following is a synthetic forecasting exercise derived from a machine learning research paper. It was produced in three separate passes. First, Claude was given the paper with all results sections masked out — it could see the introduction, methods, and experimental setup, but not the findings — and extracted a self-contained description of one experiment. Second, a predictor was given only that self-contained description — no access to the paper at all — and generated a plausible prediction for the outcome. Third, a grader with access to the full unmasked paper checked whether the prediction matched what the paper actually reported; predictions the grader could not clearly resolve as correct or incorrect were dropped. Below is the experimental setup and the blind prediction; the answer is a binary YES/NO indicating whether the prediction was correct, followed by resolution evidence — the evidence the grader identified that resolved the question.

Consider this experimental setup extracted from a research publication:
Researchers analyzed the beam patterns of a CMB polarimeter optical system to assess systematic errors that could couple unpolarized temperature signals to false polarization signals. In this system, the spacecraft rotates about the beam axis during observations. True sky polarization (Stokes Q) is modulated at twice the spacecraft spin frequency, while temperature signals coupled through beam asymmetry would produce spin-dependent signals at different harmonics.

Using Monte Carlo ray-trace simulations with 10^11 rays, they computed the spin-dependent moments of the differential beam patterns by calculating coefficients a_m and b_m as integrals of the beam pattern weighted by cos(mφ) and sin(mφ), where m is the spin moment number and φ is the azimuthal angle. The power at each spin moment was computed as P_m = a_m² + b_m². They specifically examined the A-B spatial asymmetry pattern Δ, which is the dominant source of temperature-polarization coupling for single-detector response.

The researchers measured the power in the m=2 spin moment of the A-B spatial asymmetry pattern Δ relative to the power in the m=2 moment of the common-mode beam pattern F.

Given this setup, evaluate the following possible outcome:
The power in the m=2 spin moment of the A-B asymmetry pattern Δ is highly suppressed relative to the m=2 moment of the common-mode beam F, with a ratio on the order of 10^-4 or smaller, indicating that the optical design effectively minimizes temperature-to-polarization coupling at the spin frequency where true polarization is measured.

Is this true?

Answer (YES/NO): NO